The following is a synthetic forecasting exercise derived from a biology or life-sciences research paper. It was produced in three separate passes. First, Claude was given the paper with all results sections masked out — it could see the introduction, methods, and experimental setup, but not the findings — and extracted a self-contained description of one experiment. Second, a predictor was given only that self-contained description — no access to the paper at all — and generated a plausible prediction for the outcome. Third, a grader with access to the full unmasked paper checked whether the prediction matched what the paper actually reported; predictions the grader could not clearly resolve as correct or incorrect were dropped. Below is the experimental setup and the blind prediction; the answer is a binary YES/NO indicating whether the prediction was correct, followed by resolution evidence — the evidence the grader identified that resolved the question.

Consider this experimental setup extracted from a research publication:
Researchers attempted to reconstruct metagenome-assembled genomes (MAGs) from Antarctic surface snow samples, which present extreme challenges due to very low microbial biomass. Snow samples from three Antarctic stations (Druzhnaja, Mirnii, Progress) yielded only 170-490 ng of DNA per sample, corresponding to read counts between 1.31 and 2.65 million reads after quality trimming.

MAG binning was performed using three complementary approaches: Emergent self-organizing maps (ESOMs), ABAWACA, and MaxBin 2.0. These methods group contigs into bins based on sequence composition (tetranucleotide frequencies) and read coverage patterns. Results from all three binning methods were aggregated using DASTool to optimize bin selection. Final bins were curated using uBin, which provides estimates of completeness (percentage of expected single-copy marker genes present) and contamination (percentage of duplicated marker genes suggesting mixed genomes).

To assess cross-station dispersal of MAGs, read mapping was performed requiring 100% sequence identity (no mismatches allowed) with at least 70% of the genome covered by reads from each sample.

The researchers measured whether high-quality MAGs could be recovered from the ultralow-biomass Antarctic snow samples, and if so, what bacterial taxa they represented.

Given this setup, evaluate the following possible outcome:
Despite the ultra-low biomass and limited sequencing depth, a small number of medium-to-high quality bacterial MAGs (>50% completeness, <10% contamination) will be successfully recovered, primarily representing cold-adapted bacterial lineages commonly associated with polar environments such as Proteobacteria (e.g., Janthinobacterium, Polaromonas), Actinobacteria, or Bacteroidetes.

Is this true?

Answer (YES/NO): YES